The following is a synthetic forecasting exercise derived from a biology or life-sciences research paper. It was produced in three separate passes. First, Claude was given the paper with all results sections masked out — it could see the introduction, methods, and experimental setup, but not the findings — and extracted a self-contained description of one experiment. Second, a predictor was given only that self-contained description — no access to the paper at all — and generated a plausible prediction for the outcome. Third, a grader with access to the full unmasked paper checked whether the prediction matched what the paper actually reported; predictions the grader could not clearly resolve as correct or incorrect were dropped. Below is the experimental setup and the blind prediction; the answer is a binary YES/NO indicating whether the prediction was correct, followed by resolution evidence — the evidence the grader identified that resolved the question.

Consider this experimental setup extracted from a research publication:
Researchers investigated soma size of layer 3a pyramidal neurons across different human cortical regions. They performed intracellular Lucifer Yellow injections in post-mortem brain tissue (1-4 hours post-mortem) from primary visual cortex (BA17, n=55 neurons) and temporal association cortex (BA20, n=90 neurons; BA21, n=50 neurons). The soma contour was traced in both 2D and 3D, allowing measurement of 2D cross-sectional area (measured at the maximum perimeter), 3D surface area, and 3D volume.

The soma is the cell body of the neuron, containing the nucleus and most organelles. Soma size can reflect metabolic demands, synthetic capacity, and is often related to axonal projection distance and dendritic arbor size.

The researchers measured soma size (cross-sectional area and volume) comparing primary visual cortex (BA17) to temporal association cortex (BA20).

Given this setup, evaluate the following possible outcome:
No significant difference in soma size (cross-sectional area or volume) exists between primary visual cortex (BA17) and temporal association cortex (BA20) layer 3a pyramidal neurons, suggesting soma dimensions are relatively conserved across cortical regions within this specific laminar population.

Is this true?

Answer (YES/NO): NO